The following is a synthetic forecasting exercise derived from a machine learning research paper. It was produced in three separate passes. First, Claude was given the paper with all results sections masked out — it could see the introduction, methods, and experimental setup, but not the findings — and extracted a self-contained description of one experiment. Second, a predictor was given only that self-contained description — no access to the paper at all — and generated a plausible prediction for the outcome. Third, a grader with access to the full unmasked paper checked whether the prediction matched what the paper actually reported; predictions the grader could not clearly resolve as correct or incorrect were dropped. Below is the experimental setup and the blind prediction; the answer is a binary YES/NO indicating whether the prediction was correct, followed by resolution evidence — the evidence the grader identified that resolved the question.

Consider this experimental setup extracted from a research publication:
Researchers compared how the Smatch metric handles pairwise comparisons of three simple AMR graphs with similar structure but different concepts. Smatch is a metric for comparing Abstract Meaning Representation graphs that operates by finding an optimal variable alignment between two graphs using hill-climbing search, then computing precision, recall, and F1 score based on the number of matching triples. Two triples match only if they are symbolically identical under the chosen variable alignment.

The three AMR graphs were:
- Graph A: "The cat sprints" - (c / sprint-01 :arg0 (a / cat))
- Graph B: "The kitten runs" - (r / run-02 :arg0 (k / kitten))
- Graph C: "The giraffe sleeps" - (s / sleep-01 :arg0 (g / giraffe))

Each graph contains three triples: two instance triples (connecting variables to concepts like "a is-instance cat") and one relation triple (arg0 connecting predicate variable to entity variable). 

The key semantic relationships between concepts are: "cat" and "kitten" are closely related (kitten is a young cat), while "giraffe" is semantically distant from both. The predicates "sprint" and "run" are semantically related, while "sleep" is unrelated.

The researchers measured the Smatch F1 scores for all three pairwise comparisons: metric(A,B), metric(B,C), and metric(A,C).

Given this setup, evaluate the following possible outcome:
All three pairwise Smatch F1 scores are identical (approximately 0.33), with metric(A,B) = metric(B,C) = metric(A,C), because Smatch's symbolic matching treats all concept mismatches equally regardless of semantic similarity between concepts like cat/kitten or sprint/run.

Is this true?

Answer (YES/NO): NO